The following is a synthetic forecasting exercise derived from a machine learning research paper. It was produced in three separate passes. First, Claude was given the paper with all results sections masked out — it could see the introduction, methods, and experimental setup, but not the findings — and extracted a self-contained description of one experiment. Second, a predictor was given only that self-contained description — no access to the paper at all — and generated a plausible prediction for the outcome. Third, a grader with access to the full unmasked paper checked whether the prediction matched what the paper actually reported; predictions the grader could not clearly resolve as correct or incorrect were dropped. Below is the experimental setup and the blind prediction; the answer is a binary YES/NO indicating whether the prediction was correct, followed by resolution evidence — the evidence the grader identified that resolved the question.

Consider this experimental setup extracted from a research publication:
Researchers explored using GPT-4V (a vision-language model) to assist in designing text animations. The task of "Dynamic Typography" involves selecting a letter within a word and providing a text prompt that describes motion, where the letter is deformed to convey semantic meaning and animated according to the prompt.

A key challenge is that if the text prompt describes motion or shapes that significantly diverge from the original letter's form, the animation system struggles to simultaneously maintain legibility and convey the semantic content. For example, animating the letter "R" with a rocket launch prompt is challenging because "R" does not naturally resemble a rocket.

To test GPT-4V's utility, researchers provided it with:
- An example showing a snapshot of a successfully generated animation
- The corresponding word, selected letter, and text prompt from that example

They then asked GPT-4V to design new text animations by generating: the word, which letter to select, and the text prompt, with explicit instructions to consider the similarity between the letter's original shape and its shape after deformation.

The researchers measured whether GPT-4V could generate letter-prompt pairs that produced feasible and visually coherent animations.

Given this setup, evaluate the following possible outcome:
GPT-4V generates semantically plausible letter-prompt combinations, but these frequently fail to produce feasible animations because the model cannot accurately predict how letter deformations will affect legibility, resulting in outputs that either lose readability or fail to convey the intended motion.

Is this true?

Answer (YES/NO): NO